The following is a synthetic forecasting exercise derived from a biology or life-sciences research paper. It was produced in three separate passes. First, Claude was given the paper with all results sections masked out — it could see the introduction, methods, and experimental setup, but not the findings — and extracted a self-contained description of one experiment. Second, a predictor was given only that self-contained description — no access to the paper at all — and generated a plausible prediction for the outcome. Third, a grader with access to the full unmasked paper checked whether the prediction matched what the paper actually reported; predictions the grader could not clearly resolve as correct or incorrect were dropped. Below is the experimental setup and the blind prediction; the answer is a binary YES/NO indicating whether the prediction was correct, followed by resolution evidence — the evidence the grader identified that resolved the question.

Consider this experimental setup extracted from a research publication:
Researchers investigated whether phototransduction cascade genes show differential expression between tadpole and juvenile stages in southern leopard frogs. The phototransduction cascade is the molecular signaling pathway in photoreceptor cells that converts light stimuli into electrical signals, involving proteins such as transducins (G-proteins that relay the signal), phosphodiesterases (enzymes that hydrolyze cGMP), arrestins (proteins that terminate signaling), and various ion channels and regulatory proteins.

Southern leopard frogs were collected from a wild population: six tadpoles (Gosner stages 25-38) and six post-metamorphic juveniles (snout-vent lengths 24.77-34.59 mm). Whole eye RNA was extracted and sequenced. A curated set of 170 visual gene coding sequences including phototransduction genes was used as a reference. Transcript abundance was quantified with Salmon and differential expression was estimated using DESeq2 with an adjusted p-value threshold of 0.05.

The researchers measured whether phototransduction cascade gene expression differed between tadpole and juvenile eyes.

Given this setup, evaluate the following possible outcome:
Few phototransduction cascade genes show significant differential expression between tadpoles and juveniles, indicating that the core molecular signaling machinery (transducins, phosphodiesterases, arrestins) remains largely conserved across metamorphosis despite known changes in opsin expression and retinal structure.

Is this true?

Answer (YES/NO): NO